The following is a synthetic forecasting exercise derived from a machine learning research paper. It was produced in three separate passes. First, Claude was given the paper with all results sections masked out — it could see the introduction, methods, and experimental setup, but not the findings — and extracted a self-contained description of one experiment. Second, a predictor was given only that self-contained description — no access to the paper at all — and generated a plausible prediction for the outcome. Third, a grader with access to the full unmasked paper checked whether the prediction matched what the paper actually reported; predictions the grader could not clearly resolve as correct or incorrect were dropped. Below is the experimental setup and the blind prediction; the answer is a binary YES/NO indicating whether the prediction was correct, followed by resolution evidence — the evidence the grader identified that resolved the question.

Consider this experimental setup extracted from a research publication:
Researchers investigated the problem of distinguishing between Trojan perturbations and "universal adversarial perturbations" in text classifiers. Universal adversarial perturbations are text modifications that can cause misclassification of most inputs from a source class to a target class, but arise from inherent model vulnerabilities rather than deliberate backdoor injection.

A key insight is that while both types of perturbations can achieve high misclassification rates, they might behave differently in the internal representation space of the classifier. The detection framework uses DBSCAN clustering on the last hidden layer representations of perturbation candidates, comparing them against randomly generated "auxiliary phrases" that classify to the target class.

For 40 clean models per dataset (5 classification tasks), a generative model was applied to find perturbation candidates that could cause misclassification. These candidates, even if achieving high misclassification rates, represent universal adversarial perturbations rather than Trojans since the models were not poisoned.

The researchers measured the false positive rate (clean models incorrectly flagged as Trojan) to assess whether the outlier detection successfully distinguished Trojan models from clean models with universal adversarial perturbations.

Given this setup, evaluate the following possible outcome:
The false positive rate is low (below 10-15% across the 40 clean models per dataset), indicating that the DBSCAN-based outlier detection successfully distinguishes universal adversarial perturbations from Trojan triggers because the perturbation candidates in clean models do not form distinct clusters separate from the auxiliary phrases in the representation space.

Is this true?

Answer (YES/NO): YES